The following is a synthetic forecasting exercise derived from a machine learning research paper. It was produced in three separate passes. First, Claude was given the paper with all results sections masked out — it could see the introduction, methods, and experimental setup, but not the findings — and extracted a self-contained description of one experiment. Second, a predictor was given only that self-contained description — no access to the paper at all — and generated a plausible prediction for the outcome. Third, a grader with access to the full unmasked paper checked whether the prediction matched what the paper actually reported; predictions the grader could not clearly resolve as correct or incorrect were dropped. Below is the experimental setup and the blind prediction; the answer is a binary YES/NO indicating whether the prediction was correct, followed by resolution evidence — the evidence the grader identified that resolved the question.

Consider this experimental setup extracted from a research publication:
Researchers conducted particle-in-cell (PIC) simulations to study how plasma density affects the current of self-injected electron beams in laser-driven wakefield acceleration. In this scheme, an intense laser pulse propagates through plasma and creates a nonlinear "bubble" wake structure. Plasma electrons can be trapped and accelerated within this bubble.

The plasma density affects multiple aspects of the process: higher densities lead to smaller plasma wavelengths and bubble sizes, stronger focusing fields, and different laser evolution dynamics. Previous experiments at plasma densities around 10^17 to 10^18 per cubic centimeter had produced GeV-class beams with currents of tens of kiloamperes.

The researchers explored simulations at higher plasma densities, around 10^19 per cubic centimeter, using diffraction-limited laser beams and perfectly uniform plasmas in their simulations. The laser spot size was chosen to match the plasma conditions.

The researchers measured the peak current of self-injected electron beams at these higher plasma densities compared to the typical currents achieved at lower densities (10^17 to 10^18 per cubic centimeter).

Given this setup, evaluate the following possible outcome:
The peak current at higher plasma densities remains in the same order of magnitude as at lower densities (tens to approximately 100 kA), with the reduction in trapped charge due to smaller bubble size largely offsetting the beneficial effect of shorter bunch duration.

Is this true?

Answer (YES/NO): NO